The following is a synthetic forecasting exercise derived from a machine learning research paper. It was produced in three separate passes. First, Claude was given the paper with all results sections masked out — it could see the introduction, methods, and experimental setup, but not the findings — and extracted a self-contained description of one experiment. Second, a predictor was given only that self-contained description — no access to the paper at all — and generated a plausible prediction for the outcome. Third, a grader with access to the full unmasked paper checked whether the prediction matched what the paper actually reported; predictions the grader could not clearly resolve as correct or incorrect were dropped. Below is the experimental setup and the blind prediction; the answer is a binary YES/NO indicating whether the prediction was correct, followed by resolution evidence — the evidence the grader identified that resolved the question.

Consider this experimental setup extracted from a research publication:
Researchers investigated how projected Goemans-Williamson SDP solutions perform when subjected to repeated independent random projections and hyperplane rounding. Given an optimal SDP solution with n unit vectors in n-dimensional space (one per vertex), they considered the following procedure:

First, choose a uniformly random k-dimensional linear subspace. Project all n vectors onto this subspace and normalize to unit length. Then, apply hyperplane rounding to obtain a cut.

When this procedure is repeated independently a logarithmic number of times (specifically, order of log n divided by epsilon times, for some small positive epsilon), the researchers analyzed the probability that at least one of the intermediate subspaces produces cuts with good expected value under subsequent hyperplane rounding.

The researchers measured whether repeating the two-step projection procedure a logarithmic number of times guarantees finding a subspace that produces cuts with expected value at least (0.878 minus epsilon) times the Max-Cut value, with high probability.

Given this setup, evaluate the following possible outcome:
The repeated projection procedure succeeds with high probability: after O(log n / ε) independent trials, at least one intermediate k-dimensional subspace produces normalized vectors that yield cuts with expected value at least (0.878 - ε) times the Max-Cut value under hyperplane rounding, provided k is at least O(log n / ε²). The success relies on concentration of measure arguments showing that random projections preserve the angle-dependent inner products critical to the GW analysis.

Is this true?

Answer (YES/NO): NO